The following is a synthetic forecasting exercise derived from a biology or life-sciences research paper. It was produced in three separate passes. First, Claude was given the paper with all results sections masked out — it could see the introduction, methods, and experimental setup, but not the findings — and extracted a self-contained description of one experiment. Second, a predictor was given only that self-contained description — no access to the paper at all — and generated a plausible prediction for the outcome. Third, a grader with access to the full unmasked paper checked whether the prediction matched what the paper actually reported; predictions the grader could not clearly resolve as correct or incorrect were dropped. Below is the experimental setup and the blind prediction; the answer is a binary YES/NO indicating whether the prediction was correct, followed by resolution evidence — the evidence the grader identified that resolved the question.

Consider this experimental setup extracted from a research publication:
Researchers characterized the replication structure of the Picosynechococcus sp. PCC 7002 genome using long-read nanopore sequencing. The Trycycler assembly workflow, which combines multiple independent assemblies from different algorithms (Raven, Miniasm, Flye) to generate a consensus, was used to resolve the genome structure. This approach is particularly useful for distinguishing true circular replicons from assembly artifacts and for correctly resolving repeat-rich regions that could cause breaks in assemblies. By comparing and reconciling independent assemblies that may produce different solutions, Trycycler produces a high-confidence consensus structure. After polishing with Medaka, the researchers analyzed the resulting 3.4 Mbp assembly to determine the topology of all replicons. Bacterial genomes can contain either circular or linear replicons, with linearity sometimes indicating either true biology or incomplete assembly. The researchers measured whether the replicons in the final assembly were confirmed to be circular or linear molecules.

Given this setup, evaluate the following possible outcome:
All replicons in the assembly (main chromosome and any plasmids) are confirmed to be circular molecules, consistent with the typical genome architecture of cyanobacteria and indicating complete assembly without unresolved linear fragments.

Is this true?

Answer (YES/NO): YES